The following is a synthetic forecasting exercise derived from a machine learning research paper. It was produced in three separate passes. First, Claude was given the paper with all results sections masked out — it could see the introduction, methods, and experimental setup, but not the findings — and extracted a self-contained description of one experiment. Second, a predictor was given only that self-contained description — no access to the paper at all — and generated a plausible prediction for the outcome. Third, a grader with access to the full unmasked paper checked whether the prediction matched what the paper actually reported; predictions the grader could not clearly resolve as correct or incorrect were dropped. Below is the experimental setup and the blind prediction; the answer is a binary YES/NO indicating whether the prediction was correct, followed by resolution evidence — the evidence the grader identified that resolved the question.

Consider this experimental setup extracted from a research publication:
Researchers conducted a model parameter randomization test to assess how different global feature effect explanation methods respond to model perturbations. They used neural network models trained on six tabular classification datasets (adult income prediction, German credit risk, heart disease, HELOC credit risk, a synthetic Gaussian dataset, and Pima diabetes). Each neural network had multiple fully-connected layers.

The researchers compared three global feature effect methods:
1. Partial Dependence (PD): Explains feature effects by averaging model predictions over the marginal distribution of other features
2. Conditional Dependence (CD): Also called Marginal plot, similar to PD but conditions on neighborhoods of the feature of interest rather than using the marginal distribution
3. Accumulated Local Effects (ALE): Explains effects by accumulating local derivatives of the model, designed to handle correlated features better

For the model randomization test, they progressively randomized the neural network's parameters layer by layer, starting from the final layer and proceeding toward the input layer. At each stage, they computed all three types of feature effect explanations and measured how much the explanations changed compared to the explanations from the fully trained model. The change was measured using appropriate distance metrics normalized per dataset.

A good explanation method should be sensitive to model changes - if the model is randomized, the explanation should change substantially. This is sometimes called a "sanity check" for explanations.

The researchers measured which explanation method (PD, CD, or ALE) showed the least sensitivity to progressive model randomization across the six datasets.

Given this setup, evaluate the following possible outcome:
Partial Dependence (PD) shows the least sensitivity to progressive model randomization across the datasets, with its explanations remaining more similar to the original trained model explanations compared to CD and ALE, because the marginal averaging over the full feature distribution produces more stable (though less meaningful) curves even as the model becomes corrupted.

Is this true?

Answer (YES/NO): NO